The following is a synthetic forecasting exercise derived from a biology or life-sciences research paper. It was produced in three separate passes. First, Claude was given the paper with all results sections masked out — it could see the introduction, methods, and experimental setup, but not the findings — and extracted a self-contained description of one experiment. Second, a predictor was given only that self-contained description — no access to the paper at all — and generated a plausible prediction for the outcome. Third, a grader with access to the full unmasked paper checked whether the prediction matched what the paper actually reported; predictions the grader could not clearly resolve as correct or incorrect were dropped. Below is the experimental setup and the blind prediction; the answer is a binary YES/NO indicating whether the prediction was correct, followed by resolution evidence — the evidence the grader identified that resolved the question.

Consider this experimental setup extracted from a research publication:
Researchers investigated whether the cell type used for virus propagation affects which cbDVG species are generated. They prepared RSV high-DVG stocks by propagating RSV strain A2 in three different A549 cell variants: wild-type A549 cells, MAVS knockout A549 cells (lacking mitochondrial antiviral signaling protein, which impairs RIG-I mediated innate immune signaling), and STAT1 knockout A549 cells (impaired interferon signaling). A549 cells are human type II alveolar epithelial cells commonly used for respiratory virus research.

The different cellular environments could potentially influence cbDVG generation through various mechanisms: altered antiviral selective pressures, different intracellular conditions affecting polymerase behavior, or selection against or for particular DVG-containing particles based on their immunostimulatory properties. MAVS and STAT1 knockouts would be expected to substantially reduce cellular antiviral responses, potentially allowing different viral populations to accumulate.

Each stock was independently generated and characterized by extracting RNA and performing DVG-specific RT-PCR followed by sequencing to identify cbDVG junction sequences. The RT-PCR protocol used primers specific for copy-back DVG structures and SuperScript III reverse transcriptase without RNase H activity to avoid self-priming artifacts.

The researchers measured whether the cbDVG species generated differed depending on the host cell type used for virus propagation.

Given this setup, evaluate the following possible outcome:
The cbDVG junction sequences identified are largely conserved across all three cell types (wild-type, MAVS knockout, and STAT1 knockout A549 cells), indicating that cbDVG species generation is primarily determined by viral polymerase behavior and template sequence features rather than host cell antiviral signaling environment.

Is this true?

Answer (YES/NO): YES